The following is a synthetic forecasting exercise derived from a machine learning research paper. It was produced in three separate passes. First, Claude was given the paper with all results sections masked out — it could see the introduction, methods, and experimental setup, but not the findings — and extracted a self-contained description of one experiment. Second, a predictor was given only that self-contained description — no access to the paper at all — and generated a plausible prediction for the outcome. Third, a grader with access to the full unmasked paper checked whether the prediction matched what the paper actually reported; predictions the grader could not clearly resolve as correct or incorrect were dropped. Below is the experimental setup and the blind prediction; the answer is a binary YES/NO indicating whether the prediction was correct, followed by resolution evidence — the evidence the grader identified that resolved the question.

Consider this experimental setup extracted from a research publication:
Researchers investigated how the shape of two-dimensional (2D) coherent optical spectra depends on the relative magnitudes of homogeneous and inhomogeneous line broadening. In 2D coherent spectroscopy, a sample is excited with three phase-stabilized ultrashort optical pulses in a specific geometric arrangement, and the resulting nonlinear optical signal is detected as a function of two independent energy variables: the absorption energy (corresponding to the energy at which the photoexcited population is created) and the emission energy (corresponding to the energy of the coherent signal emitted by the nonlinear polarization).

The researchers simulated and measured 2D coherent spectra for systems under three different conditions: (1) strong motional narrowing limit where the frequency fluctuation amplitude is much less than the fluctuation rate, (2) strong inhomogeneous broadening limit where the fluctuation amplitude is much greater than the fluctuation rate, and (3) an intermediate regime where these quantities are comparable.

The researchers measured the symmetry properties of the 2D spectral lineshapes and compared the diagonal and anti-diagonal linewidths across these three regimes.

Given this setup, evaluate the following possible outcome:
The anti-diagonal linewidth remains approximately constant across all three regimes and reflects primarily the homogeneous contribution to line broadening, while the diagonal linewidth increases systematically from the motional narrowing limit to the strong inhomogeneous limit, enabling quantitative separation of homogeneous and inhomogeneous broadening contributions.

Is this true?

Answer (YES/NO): NO